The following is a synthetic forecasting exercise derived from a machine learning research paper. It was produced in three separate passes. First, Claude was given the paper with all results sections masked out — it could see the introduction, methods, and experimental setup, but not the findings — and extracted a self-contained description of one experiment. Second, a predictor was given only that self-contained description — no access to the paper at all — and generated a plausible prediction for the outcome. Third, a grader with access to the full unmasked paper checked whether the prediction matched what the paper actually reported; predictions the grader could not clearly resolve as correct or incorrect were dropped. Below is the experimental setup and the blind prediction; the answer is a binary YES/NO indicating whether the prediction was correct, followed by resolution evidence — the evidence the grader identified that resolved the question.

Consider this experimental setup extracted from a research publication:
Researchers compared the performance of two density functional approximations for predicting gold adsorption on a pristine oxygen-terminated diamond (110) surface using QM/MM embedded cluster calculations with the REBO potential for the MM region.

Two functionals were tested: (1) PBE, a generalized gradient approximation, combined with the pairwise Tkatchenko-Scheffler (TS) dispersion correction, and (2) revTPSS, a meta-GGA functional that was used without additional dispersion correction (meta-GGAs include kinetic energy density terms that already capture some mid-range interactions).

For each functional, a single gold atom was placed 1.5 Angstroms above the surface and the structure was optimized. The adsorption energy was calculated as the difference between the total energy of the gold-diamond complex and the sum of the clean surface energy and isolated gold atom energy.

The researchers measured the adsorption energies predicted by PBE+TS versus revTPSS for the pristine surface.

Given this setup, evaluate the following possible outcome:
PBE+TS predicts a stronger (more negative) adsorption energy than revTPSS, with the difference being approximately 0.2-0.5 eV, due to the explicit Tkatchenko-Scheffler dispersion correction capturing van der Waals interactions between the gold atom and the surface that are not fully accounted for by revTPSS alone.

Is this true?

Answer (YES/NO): NO